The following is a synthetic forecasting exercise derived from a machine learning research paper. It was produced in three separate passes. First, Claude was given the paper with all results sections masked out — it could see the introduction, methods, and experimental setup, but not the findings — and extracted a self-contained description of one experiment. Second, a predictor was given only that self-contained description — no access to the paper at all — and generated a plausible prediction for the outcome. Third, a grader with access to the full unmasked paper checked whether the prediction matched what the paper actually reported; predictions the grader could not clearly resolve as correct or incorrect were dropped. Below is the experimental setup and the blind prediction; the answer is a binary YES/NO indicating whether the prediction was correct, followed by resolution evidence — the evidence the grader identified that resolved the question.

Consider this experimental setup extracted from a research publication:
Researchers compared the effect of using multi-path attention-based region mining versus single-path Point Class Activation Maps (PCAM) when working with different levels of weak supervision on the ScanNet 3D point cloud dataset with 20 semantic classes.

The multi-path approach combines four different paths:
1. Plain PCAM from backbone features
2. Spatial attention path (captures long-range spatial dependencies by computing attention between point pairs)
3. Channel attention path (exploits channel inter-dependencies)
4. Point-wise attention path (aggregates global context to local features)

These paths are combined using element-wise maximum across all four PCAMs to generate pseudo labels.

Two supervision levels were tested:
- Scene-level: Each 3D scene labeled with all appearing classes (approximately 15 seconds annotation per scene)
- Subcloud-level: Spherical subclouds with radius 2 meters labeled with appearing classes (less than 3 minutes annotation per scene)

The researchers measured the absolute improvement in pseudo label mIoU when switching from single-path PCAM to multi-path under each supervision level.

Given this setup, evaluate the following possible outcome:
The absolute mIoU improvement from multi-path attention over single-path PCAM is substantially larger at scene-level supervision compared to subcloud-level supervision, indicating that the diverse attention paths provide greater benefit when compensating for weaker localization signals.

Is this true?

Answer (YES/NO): NO